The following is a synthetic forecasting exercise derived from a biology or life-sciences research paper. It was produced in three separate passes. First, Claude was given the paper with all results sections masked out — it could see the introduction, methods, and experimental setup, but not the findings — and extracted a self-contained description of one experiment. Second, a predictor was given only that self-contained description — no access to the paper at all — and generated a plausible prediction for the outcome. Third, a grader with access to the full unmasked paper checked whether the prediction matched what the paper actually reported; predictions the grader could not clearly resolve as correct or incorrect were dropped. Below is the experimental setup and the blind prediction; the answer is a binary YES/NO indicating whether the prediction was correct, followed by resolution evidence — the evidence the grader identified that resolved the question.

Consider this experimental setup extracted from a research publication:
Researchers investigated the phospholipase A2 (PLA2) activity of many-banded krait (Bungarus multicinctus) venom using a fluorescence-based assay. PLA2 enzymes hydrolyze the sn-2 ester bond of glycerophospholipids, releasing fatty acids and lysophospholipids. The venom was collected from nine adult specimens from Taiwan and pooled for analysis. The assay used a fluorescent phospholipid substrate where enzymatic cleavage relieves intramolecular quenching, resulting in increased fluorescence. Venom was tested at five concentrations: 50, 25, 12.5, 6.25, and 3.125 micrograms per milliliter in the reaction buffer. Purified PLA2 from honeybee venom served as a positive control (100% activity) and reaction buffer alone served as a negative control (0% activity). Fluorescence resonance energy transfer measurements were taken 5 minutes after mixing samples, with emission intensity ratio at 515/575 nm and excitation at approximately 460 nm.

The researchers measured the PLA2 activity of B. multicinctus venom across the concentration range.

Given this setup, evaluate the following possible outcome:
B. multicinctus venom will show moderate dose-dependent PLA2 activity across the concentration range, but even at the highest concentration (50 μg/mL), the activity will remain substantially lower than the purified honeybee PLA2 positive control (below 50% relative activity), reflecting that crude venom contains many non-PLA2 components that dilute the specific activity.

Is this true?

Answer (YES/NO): NO